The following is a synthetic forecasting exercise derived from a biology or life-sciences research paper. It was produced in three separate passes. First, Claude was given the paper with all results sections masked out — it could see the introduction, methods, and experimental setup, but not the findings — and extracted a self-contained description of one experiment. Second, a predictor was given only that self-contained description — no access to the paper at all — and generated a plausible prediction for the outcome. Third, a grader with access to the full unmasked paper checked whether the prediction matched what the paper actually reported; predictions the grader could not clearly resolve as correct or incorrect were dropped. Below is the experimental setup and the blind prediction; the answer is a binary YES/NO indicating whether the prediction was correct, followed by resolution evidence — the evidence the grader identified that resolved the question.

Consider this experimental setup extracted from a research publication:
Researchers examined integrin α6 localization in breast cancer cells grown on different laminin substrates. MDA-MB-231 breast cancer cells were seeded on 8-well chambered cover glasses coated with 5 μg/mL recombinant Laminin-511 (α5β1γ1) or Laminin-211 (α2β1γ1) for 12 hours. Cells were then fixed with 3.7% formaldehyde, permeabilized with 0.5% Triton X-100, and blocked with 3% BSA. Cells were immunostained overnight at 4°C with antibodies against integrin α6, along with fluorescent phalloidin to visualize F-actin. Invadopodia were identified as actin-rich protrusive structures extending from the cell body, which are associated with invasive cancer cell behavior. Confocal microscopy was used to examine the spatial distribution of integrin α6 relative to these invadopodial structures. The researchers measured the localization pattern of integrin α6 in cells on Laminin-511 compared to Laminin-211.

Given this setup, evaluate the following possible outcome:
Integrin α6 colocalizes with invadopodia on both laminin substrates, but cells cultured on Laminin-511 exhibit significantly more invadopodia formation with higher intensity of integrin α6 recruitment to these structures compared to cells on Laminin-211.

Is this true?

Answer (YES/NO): NO